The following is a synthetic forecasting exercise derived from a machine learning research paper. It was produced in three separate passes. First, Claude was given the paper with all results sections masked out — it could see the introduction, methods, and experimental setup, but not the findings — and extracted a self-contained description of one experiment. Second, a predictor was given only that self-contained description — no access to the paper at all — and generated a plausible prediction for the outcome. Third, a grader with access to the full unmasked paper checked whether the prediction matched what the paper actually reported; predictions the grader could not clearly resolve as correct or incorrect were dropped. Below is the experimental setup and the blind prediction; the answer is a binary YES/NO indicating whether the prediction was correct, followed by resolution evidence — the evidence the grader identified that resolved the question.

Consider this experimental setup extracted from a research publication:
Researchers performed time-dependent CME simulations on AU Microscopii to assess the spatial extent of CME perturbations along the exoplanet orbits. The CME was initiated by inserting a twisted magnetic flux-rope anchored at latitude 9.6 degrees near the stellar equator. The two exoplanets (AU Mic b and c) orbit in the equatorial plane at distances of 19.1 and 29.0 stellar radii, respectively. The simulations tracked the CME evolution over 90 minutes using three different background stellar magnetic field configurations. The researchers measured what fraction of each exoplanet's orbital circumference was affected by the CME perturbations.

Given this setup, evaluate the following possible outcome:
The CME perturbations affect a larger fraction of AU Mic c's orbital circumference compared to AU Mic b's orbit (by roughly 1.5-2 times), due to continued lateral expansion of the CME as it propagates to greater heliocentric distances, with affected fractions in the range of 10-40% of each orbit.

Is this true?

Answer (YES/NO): NO